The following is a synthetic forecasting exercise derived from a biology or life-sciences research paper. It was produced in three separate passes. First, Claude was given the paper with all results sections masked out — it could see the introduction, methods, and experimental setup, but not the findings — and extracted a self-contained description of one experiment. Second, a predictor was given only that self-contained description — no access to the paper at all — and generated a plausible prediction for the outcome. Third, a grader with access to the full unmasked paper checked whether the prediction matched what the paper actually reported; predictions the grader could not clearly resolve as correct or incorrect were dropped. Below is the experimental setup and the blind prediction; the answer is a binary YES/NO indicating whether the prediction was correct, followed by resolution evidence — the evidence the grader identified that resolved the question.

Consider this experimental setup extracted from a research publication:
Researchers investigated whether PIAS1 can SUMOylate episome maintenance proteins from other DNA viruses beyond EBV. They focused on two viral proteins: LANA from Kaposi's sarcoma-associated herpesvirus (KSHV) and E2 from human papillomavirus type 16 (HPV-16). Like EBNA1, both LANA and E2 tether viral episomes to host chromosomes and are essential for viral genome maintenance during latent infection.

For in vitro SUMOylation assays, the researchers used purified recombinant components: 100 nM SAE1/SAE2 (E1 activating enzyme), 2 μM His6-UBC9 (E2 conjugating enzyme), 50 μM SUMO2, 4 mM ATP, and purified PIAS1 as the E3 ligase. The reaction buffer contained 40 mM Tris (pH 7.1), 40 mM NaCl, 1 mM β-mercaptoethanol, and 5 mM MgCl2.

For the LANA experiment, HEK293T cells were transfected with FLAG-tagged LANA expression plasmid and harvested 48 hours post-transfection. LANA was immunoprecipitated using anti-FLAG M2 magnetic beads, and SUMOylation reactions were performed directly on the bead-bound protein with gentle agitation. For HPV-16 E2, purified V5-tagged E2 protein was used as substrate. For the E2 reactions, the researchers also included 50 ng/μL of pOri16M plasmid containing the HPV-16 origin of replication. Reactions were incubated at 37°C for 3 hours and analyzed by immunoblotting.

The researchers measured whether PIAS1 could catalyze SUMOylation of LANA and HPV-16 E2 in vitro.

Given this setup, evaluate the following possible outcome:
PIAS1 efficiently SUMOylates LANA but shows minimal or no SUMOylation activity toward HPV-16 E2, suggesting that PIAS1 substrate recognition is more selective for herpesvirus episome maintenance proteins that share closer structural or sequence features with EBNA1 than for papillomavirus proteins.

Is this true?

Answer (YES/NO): NO